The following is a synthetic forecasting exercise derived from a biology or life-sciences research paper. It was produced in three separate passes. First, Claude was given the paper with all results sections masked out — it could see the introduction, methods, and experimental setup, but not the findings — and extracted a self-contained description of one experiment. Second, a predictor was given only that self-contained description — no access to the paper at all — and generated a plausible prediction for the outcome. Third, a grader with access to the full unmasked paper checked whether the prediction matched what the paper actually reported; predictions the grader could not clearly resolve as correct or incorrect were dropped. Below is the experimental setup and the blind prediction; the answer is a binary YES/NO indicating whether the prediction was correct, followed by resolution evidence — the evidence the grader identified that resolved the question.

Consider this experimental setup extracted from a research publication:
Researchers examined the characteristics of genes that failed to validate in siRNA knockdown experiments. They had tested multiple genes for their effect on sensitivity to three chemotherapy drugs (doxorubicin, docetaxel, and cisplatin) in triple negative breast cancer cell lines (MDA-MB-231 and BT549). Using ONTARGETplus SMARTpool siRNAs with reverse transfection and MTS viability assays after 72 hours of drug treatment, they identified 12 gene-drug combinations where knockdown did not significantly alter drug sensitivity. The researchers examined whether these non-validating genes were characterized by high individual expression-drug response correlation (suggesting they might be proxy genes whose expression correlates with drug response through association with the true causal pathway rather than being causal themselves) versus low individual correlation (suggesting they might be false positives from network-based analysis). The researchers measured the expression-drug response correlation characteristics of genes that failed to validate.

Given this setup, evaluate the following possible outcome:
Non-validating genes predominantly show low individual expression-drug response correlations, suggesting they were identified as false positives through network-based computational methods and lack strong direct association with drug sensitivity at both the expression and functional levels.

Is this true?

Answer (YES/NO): NO